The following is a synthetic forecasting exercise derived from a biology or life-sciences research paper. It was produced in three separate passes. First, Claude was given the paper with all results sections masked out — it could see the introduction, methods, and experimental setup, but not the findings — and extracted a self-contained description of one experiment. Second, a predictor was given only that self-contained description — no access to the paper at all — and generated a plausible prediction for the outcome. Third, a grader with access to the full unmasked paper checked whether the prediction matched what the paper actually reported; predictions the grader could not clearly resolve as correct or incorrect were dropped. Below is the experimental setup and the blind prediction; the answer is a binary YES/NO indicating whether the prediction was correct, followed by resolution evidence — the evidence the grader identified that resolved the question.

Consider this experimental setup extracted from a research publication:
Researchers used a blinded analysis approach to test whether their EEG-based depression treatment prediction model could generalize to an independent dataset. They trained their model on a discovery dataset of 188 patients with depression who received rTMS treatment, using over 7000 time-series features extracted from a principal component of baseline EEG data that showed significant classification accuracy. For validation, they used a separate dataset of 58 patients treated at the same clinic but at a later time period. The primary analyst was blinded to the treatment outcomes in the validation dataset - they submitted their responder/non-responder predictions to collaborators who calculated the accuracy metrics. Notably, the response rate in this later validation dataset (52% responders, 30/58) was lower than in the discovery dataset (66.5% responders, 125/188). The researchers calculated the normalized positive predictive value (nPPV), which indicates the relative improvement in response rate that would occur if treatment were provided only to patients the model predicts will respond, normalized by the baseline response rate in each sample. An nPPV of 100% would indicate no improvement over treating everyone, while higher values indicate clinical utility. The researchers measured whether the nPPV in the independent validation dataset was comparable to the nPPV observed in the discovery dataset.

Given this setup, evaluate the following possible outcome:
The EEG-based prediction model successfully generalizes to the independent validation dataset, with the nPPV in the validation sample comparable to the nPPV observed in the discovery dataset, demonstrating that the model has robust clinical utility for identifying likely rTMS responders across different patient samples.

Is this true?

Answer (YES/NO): YES